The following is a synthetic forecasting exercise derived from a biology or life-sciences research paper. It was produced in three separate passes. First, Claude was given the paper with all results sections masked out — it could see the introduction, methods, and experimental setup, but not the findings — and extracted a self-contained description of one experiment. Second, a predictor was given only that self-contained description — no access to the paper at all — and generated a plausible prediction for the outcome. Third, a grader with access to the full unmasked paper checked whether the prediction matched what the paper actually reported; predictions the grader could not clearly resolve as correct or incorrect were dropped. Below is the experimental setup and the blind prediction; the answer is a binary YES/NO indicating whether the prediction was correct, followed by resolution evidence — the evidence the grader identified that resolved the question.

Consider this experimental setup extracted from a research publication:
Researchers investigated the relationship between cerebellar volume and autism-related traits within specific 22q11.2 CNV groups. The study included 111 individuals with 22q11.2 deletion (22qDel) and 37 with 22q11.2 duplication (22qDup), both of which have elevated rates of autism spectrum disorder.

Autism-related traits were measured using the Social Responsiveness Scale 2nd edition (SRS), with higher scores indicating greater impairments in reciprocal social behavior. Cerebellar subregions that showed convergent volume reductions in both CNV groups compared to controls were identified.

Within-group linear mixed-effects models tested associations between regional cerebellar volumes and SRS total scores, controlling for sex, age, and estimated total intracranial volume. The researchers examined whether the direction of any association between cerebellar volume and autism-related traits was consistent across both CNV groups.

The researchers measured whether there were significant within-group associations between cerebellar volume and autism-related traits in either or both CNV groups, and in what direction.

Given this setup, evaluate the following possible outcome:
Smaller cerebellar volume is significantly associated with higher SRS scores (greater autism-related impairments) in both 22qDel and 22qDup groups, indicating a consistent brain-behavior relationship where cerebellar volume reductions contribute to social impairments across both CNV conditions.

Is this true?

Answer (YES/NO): NO